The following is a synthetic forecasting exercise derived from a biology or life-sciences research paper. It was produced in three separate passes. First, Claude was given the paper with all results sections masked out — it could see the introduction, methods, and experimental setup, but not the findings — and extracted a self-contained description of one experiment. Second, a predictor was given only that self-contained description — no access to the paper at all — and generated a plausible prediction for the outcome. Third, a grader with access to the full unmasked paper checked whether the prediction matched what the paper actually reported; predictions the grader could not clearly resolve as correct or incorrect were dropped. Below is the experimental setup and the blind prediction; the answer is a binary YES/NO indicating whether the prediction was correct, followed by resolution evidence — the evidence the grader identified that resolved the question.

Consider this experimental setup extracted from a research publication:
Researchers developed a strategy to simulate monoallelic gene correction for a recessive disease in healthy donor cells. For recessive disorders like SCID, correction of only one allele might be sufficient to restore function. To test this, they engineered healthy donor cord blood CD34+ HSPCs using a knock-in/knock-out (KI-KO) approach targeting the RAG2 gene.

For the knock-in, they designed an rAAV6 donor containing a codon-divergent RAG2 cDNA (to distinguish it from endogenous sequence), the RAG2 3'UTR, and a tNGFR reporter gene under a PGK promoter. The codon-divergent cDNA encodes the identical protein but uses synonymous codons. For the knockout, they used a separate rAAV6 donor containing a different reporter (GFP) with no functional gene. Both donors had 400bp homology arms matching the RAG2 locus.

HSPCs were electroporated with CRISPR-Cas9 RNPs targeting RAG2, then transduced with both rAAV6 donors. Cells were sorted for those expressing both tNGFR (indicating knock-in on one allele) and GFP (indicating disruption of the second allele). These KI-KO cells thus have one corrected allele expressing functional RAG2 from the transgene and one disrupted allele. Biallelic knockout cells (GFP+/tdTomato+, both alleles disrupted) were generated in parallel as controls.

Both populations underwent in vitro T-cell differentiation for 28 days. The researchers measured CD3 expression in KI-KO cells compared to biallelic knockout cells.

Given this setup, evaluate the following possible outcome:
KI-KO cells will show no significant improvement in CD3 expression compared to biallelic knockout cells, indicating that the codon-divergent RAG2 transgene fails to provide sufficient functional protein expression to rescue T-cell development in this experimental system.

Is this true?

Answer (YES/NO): NO